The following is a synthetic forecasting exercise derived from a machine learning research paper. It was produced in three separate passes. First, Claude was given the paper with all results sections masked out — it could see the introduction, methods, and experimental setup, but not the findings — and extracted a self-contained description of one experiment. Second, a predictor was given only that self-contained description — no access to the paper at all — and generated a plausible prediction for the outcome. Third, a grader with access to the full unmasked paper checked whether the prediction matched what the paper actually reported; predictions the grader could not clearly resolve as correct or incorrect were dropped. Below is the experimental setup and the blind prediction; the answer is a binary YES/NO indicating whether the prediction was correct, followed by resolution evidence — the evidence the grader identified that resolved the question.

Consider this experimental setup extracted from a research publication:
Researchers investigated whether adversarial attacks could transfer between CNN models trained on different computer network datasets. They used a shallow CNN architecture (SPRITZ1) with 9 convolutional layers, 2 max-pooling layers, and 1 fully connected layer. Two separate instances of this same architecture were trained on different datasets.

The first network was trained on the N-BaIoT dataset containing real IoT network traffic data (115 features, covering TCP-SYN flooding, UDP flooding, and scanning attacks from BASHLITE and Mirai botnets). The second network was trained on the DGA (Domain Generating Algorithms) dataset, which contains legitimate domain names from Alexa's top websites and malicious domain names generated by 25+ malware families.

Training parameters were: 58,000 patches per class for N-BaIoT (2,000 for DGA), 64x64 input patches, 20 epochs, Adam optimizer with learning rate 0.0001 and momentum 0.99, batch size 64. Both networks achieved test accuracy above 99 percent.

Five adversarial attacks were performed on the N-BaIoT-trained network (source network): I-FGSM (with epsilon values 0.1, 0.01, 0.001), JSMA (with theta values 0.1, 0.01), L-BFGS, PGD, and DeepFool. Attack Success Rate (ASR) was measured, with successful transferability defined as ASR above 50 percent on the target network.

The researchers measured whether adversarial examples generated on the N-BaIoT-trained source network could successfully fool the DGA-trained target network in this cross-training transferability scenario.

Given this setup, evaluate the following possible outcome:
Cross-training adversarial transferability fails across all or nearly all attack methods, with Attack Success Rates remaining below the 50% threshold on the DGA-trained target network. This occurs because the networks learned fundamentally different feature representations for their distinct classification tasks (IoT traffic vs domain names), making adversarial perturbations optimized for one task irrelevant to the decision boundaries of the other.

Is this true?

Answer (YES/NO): YES